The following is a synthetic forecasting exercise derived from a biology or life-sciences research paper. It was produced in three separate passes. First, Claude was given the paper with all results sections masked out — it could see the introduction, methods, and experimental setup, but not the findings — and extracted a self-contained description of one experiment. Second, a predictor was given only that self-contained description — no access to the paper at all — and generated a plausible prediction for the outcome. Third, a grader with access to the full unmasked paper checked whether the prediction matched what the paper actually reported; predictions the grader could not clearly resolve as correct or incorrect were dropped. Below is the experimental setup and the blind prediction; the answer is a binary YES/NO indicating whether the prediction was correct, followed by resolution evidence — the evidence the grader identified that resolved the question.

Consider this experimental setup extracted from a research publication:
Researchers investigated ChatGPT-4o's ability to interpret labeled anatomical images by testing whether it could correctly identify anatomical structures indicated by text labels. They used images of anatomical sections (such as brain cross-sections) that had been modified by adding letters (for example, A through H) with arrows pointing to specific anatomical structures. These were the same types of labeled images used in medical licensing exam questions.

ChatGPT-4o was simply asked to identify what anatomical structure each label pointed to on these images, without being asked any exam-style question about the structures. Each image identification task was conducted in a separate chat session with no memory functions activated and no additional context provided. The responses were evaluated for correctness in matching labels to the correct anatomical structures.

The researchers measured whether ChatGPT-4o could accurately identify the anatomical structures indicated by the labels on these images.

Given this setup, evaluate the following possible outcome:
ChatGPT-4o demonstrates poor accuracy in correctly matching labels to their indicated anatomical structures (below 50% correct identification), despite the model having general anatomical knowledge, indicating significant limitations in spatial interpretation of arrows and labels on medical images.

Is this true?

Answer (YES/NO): YES